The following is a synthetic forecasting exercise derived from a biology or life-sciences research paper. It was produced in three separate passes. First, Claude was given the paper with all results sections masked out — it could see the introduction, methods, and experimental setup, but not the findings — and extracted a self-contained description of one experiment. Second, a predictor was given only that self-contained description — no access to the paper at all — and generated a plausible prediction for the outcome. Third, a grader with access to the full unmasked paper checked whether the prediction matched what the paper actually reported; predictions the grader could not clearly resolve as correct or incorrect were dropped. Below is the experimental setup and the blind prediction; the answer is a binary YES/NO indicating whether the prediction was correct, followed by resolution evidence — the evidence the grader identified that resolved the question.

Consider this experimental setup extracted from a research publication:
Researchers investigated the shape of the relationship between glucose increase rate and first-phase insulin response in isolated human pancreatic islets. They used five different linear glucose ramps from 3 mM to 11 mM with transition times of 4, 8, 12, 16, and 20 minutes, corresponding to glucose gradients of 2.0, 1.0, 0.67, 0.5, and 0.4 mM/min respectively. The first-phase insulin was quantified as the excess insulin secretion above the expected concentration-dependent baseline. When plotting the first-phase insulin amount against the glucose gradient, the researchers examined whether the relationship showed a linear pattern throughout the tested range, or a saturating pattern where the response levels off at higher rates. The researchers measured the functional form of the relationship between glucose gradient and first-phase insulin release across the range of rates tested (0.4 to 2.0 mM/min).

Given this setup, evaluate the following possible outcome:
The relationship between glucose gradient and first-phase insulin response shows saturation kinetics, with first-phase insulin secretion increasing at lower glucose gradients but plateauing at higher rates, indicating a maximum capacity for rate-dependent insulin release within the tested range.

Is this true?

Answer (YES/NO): YES